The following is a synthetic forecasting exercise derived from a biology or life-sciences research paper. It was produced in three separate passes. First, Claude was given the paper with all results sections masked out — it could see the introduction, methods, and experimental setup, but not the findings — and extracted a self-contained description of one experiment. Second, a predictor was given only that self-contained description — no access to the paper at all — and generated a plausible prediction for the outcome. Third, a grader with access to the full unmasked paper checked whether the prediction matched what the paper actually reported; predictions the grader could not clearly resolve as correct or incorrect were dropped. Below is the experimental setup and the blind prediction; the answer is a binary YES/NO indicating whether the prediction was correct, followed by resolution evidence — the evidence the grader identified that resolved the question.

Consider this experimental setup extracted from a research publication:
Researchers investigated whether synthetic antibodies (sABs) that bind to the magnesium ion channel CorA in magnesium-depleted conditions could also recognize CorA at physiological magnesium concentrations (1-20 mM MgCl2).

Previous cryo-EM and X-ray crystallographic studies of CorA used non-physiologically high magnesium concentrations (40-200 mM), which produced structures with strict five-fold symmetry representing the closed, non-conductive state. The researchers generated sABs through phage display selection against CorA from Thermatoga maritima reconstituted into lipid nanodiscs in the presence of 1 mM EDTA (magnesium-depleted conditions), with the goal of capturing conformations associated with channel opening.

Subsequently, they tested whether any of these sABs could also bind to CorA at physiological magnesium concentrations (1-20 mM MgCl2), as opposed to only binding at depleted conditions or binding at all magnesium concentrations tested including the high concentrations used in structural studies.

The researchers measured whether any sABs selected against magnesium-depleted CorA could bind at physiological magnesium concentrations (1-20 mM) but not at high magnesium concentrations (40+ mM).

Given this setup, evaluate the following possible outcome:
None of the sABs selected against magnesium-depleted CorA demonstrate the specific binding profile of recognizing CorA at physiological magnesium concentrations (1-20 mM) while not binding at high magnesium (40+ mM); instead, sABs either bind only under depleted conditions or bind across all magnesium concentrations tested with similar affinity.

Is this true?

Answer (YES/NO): NO